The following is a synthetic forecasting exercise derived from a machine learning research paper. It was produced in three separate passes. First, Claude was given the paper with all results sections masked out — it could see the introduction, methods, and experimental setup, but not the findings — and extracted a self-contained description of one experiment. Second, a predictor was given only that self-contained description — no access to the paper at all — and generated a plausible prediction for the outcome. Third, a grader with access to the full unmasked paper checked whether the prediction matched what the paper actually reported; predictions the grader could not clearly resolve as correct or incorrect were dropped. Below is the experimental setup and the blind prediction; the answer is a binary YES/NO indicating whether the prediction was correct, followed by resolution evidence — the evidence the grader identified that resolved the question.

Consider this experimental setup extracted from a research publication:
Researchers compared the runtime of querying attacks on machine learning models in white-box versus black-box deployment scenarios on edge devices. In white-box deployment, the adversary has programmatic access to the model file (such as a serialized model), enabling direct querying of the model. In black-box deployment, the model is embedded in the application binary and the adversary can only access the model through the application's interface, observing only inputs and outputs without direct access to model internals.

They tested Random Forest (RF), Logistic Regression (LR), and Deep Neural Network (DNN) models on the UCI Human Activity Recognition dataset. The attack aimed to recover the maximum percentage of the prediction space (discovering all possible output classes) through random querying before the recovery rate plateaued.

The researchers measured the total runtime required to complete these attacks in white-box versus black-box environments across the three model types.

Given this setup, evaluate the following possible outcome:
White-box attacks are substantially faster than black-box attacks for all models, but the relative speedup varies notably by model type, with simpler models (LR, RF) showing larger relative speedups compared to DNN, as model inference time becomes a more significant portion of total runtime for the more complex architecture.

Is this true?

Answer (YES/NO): NO